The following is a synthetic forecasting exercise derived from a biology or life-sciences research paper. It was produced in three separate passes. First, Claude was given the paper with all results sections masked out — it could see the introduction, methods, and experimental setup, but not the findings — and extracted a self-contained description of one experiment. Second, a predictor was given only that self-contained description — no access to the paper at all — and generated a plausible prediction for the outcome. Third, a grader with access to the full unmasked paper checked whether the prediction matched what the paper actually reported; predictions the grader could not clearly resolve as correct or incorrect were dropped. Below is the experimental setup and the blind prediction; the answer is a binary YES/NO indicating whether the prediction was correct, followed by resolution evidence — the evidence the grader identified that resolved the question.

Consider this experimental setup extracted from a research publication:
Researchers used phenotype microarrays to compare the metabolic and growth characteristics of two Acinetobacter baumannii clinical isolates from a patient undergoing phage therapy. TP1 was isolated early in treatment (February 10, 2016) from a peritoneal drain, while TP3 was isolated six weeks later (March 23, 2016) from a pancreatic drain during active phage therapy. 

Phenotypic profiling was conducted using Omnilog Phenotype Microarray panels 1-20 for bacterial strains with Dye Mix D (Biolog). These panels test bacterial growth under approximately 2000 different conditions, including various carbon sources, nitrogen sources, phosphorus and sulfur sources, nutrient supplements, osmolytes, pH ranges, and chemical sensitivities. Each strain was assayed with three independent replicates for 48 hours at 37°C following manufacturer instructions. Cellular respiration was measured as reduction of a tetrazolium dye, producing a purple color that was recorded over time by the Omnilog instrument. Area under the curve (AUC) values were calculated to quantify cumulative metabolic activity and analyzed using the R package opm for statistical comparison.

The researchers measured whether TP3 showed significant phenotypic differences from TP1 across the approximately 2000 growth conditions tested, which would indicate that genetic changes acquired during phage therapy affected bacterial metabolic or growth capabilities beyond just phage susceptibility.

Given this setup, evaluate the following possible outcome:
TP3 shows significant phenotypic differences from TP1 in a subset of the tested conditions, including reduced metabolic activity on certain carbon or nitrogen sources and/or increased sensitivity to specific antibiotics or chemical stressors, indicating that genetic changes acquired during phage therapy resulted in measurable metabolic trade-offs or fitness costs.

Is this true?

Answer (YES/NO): NO